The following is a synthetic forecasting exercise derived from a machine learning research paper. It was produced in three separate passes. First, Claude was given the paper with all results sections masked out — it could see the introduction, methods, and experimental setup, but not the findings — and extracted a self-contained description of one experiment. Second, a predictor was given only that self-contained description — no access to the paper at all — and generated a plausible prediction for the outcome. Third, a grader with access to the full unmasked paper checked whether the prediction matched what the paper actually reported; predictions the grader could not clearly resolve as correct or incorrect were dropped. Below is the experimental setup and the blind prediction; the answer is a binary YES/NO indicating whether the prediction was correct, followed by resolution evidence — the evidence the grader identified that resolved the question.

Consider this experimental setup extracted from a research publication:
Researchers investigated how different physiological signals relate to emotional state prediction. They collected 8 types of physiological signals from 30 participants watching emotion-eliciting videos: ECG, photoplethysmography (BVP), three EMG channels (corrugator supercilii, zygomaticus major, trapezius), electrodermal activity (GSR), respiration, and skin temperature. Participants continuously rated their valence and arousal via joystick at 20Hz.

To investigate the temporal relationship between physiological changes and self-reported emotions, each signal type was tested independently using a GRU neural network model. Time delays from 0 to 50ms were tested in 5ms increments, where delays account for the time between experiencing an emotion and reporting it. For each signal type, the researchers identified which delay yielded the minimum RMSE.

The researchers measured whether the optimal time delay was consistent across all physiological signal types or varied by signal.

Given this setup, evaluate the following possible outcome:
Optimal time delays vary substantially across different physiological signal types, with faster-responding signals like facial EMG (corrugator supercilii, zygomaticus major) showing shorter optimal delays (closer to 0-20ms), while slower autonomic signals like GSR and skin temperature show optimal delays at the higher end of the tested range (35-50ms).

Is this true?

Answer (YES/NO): NO